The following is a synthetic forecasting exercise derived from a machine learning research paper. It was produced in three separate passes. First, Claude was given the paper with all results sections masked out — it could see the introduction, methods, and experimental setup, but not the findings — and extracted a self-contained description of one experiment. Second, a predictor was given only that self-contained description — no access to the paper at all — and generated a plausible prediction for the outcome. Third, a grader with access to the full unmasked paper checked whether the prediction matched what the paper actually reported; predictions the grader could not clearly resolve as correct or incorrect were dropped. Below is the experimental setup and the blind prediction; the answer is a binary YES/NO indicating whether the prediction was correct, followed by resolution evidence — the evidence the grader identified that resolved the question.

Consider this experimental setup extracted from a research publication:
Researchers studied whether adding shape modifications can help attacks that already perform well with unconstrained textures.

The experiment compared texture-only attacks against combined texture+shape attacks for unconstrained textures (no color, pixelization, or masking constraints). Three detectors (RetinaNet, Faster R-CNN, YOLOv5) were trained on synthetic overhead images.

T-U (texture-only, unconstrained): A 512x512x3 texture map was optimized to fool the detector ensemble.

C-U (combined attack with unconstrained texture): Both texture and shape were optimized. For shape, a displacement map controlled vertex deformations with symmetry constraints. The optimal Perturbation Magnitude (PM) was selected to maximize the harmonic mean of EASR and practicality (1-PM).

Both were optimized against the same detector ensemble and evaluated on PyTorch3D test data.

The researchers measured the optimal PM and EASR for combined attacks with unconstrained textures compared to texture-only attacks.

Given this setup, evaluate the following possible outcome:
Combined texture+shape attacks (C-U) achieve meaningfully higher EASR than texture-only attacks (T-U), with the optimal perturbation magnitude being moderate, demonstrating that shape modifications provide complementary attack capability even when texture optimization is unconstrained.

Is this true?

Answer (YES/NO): NO